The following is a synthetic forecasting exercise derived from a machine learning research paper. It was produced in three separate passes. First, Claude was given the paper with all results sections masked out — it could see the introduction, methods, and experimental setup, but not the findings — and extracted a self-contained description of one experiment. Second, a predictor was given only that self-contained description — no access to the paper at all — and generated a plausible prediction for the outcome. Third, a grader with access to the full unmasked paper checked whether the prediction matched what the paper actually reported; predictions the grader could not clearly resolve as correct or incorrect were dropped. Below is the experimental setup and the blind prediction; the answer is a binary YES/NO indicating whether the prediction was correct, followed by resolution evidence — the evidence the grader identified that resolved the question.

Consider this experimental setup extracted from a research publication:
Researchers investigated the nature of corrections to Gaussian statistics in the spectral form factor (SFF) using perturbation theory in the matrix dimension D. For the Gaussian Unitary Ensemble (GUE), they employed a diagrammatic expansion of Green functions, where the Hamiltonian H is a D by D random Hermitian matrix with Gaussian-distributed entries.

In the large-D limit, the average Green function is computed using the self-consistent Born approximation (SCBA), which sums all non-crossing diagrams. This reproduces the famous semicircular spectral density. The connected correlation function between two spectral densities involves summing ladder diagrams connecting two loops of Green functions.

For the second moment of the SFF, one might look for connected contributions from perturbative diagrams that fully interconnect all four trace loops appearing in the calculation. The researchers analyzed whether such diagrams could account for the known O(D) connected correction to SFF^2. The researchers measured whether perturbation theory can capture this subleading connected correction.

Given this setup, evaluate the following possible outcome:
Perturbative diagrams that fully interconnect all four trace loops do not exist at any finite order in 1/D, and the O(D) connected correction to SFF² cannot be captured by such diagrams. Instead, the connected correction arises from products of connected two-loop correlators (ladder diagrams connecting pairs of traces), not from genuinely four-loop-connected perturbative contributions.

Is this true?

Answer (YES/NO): NO